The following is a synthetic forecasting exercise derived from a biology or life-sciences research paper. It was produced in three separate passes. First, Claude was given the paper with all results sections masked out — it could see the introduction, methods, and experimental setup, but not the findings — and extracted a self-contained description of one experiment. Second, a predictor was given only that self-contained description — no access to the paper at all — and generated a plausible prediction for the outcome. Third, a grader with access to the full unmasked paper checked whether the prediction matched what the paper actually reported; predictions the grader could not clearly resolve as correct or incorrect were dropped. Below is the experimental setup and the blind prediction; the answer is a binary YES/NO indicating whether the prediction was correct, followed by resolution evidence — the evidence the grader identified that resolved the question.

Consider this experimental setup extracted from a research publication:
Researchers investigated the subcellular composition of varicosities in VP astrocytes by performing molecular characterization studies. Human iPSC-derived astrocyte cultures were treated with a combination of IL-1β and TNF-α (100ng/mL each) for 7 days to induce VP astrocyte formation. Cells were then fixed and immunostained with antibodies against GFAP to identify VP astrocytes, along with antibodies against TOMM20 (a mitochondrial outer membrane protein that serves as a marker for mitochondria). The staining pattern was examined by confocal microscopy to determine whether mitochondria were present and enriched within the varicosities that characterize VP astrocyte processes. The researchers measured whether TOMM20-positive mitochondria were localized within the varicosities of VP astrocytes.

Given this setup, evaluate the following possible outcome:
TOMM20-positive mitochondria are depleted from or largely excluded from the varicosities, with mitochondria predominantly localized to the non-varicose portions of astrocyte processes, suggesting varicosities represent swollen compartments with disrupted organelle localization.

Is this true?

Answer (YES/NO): NO